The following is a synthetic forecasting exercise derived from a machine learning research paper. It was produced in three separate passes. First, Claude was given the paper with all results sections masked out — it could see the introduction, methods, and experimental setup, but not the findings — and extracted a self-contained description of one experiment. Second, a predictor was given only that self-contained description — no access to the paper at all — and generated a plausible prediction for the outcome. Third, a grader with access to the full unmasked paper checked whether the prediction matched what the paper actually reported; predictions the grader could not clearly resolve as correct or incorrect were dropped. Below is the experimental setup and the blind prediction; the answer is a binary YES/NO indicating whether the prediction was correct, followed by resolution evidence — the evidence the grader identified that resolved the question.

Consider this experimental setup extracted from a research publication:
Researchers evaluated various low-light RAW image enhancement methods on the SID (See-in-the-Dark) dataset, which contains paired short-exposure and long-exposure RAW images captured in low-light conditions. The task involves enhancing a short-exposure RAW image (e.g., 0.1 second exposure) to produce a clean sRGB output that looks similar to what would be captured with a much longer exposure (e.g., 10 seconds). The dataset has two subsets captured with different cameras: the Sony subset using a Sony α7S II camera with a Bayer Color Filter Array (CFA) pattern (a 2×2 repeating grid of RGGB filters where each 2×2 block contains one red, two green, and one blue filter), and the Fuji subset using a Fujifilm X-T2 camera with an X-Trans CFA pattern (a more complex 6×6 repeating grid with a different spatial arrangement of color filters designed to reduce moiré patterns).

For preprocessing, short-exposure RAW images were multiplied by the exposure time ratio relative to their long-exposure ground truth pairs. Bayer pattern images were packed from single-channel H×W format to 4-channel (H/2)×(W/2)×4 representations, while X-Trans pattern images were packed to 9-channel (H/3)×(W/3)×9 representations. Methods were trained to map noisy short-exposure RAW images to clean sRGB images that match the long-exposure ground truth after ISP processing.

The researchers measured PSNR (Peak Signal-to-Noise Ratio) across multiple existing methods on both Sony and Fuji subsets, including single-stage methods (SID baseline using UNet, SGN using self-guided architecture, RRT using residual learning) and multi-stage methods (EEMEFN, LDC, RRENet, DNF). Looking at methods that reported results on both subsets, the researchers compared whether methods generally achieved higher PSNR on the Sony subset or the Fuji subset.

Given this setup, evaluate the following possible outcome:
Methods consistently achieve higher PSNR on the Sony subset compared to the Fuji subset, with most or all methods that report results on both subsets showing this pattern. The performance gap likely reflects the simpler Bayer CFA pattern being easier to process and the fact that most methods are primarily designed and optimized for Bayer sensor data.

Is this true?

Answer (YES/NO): YES